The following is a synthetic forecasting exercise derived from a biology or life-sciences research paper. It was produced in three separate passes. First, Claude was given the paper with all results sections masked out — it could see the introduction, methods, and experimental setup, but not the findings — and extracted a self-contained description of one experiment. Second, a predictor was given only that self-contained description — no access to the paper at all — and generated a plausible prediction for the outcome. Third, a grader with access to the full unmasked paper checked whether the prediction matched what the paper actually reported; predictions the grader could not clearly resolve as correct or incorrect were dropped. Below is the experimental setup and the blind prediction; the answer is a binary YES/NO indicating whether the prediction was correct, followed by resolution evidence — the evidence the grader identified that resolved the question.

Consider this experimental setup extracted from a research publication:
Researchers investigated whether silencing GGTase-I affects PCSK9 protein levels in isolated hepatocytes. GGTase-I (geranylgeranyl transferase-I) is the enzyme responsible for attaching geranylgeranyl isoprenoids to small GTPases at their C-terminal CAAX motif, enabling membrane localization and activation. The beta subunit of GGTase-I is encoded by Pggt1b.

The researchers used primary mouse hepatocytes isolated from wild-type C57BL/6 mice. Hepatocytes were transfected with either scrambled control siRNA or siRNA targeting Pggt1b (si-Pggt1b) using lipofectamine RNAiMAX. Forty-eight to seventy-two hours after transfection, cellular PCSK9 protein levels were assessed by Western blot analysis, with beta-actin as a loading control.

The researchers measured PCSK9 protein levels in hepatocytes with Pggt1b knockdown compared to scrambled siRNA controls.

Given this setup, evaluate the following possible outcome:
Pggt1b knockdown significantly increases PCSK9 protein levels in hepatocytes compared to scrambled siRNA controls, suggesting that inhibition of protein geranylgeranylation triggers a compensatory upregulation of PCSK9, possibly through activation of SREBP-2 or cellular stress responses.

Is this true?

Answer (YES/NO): NO